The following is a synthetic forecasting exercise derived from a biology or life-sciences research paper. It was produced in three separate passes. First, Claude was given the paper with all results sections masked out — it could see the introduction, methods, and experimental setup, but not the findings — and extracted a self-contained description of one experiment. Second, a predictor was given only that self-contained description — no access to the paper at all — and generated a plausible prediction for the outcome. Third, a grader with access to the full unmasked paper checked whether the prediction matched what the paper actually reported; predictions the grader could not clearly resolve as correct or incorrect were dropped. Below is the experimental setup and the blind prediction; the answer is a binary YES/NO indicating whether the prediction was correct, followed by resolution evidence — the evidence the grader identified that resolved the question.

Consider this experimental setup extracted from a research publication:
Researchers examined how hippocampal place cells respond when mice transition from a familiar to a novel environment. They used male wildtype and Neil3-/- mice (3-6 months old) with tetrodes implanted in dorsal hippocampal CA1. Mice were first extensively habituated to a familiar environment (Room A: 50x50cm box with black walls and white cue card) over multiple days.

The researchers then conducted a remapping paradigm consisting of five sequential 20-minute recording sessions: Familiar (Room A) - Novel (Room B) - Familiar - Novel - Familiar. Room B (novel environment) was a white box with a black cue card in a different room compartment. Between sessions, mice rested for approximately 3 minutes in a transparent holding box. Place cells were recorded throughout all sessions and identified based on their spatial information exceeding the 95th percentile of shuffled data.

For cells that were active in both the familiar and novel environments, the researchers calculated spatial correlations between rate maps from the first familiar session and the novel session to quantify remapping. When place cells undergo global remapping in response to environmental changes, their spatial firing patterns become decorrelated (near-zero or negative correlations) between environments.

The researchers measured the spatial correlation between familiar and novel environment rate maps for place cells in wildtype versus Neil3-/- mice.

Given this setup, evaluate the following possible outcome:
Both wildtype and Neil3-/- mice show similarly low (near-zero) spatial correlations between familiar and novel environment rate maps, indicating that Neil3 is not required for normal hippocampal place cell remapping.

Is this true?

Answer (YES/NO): YES